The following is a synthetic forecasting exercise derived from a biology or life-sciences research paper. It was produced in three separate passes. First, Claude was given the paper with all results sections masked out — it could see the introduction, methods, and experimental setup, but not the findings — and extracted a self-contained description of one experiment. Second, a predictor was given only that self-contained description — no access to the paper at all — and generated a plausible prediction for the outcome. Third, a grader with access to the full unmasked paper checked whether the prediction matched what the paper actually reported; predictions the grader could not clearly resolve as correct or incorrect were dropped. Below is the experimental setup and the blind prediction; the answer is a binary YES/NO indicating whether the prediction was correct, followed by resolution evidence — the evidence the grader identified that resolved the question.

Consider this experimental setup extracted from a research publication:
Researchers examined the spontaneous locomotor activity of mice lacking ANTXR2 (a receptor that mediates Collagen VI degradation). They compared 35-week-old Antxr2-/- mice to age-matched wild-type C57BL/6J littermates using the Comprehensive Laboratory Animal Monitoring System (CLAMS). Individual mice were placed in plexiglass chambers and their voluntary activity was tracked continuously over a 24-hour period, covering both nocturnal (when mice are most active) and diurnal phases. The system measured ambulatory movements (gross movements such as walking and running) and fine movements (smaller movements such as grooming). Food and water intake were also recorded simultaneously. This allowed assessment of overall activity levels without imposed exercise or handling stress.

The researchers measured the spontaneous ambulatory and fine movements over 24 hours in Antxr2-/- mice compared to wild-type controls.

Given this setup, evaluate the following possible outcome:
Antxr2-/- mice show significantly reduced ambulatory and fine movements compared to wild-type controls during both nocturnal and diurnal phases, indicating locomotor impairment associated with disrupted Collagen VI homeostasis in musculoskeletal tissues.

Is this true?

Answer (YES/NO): NO